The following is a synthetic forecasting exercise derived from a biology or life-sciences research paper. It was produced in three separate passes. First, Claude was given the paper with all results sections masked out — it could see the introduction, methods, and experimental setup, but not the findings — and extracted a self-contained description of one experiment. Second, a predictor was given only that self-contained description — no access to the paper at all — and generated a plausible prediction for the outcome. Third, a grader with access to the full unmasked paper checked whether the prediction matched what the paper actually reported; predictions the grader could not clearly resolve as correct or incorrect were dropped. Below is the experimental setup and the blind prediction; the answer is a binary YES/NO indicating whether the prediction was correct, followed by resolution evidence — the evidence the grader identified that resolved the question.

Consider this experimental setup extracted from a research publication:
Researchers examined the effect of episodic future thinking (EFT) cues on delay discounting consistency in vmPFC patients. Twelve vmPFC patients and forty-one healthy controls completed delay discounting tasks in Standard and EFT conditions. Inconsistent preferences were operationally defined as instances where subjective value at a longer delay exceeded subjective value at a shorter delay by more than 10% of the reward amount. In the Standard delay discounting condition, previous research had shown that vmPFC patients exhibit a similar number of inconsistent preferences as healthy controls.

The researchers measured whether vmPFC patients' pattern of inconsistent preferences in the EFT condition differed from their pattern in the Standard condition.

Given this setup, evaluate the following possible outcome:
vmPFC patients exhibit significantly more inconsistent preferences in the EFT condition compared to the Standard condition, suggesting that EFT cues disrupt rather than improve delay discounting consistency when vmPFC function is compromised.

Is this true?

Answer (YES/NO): YES